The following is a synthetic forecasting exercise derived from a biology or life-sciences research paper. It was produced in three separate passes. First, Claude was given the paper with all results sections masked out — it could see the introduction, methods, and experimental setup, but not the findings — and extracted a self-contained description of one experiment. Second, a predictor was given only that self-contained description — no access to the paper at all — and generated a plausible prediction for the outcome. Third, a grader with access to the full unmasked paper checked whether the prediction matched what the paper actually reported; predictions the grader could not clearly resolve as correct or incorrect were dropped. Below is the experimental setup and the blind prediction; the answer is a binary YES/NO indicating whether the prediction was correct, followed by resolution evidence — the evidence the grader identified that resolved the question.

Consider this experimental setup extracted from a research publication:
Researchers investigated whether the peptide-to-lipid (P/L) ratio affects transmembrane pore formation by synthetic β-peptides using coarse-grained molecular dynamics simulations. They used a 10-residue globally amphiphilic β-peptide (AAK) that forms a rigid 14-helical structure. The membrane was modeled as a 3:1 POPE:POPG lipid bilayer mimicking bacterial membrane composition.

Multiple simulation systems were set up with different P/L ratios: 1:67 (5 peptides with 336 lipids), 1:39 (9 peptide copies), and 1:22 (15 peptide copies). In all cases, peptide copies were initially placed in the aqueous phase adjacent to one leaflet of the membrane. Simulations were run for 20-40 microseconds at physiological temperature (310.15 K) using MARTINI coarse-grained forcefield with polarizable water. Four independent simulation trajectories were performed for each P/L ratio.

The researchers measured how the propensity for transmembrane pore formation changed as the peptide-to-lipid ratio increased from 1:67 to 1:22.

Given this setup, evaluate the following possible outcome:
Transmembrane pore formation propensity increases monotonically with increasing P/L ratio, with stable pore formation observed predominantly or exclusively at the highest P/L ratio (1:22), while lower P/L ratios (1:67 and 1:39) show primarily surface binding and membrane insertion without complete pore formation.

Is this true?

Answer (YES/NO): NO